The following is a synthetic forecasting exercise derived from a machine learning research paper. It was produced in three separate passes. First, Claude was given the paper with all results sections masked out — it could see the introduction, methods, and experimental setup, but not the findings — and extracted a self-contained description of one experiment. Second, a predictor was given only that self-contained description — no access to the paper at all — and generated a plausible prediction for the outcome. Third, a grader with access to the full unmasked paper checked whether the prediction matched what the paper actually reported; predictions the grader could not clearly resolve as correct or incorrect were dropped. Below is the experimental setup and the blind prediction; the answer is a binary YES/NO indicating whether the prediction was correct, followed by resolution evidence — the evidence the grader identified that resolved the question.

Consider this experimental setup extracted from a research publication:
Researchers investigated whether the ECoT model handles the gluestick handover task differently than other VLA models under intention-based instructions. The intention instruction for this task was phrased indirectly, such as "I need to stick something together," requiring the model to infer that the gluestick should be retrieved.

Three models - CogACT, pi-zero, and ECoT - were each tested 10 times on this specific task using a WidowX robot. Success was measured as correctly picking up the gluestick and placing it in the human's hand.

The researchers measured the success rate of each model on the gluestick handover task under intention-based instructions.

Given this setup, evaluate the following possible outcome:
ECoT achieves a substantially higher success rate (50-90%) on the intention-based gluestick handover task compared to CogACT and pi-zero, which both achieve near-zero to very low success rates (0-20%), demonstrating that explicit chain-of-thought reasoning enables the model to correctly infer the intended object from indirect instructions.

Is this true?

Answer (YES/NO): NO